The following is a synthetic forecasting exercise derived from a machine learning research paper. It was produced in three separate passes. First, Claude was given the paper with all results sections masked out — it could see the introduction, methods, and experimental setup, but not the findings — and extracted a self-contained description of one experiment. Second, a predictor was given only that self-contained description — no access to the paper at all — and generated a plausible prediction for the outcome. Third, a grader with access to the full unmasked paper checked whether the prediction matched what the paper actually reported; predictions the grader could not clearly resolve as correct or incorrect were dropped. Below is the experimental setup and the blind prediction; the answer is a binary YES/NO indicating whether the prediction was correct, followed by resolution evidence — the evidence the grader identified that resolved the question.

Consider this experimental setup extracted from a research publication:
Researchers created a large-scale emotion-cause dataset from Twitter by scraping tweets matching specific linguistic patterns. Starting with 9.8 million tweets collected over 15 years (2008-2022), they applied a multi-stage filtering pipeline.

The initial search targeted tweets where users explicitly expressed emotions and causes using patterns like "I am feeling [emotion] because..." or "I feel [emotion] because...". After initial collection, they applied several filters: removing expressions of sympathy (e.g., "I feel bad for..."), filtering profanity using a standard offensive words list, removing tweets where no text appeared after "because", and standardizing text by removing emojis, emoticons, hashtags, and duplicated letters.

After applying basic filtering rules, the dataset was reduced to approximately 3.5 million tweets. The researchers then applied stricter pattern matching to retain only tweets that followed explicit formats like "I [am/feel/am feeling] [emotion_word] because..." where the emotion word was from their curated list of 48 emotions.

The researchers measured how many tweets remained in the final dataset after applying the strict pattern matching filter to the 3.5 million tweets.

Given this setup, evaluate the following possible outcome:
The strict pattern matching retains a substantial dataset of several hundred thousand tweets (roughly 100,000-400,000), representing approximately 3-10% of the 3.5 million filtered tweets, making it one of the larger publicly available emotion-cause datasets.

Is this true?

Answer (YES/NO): NO